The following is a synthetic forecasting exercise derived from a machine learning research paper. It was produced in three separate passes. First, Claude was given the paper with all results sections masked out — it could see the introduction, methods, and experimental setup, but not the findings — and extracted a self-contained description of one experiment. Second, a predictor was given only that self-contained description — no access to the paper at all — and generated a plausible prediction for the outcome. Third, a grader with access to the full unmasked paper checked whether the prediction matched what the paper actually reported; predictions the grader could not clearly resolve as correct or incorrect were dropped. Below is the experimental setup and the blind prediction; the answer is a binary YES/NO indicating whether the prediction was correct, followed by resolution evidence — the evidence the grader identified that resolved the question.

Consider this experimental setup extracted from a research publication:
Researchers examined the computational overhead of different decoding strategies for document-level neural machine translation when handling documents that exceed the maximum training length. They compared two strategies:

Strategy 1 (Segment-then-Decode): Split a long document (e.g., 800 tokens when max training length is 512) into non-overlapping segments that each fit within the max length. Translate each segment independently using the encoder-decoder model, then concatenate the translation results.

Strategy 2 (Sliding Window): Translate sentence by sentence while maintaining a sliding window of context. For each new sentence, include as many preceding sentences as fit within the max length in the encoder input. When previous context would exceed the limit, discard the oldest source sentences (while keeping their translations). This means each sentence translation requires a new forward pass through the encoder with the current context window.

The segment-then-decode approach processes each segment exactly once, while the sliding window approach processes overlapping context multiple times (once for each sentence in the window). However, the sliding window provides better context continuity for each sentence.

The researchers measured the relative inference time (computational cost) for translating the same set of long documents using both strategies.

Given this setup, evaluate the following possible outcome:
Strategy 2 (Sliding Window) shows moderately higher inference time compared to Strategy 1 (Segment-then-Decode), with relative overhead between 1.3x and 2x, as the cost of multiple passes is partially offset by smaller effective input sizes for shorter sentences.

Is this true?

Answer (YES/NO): NO